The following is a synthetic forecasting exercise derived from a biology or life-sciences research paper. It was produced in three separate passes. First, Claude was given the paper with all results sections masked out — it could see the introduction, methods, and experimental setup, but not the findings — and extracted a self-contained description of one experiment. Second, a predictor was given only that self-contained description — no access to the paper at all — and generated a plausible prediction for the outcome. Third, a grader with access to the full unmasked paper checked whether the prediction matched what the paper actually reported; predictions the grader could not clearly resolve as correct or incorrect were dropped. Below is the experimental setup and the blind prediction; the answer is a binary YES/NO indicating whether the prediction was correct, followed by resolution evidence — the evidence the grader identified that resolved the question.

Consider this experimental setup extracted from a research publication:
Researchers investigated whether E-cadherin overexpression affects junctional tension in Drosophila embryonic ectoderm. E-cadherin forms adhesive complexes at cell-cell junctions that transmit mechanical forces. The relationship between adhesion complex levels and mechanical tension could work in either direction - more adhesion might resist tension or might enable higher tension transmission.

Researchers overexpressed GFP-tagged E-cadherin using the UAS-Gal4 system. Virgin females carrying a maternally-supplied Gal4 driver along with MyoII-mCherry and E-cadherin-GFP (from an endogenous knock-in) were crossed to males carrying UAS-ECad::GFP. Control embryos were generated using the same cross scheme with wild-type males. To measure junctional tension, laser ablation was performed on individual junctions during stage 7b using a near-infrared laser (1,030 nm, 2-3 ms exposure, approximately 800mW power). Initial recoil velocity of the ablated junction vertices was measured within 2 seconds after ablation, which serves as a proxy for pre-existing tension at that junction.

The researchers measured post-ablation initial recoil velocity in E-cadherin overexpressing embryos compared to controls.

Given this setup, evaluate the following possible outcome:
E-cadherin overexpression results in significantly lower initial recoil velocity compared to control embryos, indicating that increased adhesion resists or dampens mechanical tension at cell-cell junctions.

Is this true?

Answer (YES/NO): NO